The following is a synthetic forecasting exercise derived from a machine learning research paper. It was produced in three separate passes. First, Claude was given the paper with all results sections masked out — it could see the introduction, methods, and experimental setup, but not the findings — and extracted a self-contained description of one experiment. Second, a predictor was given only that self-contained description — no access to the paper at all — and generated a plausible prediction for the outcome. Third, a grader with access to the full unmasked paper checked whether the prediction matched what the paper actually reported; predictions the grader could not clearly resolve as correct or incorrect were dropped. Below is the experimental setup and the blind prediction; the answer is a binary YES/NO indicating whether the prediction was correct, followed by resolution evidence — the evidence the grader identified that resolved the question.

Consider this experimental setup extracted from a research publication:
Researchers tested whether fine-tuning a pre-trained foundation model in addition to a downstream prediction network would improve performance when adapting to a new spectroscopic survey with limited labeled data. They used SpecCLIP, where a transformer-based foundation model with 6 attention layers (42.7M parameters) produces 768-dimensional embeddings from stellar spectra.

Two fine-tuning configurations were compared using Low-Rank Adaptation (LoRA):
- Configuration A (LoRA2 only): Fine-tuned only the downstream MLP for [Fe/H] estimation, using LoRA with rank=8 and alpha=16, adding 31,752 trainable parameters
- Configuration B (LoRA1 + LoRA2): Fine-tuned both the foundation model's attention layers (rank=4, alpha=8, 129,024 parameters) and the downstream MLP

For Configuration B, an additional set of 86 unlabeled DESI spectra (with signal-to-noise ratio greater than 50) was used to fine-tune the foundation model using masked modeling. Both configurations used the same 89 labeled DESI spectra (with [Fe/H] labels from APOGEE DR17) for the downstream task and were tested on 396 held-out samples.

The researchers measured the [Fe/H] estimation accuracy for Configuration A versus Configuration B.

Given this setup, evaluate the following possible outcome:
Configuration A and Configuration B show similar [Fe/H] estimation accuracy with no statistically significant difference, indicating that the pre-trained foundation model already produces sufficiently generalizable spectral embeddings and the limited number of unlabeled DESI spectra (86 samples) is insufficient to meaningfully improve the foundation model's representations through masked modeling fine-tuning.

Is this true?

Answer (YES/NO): NO